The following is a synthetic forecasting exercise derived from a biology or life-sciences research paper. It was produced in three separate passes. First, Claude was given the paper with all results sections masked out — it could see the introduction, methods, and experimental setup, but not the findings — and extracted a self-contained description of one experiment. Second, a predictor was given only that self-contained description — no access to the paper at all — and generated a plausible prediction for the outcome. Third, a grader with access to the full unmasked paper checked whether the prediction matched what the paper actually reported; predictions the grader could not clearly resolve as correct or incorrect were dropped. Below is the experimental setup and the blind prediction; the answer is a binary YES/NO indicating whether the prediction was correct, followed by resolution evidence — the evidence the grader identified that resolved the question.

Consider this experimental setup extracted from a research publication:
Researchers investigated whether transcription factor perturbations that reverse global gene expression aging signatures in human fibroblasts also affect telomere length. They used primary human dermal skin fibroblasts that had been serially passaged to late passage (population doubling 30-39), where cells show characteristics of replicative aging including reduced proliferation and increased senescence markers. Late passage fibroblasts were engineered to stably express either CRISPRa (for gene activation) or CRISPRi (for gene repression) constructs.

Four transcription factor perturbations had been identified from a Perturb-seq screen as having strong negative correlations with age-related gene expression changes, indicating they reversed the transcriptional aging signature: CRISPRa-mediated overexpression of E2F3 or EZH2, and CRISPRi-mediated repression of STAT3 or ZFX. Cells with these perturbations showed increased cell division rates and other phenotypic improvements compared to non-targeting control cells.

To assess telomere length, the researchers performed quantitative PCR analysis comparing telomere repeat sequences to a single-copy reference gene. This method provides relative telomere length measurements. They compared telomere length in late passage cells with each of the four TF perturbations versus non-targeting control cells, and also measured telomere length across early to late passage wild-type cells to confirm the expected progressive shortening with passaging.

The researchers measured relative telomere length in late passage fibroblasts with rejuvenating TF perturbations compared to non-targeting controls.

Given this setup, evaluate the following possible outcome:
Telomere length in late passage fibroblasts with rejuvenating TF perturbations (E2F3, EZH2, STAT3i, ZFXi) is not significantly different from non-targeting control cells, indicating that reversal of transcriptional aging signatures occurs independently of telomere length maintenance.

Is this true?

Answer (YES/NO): YES